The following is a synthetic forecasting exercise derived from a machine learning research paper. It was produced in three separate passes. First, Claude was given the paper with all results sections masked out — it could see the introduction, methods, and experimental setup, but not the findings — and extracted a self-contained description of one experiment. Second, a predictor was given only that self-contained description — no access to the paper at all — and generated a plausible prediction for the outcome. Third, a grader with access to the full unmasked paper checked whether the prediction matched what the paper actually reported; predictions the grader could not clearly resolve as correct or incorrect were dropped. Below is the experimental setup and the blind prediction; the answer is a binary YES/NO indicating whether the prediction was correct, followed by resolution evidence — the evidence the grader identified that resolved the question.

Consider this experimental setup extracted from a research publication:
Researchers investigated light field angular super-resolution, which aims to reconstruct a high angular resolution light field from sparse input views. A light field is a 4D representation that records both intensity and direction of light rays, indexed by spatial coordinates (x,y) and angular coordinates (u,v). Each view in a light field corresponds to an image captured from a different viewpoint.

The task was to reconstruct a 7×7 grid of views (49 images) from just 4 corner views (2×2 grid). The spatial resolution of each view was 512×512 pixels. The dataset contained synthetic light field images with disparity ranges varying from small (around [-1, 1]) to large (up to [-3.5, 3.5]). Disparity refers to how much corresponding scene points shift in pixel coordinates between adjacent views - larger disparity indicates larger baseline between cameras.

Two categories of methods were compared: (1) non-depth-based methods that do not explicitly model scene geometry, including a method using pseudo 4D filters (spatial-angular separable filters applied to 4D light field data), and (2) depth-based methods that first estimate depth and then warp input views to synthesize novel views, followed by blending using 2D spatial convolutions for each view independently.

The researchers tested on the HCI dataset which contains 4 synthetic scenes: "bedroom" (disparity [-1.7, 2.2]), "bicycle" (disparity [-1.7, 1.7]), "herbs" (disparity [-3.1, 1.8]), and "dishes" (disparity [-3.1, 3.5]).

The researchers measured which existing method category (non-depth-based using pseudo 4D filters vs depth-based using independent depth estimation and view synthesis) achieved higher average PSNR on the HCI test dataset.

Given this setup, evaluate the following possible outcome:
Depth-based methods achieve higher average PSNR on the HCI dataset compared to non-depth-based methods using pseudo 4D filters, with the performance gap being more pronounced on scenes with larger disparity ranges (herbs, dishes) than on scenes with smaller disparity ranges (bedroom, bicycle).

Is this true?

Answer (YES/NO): NO